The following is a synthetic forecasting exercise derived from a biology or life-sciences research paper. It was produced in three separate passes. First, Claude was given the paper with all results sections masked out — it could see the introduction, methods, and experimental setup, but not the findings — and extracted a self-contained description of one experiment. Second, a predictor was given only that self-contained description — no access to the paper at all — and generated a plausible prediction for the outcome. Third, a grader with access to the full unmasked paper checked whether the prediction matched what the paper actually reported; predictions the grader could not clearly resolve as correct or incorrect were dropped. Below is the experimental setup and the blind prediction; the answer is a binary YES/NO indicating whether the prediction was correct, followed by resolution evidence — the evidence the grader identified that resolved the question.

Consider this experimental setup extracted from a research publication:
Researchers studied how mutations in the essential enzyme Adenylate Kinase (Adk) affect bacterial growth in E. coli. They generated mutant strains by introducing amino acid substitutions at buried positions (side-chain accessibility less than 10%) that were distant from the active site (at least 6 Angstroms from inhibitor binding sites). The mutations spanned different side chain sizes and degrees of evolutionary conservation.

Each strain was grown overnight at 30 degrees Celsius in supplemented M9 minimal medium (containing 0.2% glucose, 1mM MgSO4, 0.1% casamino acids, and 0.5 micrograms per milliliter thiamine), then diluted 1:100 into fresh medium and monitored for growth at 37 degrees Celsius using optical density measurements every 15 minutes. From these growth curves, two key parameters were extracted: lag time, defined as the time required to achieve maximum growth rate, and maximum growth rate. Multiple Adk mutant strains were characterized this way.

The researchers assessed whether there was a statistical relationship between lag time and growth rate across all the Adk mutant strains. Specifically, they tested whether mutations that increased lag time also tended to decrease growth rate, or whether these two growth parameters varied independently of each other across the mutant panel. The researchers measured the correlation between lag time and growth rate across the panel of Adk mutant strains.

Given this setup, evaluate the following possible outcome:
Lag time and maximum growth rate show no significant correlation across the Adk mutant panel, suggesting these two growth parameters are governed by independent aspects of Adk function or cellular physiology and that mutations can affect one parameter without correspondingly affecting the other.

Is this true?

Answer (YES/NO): YES